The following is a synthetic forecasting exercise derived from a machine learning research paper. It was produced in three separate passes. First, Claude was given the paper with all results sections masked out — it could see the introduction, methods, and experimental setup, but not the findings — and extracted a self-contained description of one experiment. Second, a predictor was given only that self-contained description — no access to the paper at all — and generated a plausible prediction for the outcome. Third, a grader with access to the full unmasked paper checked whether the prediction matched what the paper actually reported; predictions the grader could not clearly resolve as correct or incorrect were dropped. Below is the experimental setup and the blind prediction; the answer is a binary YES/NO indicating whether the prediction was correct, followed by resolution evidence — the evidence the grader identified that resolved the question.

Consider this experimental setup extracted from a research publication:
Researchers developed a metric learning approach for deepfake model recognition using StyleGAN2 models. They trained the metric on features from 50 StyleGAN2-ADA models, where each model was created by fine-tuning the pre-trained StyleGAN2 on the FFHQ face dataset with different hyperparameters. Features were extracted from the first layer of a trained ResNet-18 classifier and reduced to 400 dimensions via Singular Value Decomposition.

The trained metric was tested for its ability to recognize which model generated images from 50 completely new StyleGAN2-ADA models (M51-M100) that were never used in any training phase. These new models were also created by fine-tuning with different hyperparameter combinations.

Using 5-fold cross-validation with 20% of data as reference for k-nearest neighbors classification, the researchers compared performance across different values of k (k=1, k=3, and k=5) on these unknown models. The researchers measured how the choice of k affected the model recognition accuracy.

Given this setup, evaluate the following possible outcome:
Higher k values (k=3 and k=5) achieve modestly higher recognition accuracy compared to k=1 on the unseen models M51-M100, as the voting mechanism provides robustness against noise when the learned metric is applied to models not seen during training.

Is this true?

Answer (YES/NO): YES